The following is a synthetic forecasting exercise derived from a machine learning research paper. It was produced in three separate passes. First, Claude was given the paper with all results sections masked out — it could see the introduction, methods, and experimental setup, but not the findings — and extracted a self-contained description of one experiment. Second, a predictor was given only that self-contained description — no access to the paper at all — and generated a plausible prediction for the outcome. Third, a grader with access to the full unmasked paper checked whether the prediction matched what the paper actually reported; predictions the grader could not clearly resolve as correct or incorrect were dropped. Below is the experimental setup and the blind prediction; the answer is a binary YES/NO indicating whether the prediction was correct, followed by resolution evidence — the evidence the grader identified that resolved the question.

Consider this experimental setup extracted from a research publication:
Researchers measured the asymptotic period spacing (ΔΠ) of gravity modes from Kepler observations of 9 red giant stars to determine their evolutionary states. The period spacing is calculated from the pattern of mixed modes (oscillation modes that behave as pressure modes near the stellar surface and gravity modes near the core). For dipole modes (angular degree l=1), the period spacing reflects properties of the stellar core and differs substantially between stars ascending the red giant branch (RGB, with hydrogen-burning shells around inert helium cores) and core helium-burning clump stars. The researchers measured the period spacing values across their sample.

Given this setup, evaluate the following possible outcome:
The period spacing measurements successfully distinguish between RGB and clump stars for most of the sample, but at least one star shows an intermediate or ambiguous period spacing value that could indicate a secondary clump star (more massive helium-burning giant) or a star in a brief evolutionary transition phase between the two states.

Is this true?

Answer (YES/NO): NO